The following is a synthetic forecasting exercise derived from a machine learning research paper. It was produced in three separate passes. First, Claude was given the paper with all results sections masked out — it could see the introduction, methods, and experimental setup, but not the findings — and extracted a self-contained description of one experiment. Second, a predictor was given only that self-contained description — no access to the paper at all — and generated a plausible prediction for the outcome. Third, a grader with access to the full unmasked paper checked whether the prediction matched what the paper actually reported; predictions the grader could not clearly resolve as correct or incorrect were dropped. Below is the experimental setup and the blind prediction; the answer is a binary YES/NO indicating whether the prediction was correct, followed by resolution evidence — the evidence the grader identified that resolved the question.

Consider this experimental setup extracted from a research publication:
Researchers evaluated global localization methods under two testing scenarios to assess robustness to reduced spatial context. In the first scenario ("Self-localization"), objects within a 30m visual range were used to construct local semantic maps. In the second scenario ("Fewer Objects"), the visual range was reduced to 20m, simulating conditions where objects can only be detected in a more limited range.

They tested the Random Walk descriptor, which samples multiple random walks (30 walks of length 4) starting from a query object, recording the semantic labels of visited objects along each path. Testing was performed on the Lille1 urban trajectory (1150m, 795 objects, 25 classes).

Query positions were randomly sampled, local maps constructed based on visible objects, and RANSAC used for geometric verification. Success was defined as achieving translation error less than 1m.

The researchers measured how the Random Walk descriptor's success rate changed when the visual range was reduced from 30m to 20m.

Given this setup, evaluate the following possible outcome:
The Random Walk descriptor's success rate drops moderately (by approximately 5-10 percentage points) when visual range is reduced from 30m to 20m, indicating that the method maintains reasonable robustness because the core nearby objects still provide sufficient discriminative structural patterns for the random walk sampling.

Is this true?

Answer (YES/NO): NO